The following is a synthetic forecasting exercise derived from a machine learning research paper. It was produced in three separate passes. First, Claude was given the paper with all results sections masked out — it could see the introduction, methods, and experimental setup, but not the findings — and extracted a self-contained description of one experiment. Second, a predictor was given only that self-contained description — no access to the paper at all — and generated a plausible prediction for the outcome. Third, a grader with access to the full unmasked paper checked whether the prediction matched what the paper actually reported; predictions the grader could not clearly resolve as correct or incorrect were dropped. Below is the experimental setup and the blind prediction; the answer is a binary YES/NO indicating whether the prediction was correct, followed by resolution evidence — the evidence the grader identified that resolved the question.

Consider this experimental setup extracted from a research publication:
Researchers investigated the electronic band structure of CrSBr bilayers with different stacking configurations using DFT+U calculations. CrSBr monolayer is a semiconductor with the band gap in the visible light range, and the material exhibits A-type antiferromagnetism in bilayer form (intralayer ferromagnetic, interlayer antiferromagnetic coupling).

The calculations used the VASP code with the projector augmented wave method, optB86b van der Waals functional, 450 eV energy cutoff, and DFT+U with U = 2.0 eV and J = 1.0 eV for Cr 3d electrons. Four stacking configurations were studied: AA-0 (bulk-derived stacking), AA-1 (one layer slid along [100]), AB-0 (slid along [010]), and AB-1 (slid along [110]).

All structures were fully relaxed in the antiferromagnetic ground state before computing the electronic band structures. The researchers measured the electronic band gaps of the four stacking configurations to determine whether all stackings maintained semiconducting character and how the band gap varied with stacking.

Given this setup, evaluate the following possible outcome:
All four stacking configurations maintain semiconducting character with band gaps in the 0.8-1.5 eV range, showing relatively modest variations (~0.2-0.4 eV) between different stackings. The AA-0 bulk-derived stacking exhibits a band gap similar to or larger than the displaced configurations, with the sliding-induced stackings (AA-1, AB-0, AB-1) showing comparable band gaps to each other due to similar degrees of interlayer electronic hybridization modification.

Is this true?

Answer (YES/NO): NO